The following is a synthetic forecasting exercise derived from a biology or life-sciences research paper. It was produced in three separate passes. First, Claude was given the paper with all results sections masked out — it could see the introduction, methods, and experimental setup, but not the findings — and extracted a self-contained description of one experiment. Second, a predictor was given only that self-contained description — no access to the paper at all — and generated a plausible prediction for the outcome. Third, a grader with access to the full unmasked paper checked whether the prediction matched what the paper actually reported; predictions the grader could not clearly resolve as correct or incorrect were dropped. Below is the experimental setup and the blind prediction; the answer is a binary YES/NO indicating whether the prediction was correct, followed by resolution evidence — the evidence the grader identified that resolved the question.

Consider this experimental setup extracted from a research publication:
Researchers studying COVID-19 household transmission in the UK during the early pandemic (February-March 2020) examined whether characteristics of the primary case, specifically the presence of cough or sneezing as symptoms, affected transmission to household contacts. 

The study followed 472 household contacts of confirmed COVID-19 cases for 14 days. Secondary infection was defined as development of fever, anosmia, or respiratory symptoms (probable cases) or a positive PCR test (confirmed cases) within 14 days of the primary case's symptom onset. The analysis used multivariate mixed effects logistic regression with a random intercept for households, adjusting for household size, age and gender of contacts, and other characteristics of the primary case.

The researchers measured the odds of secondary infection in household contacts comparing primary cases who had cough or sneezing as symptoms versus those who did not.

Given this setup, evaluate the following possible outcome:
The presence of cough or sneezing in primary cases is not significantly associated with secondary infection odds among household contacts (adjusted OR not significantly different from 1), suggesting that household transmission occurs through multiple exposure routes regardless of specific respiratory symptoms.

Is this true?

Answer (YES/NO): YES